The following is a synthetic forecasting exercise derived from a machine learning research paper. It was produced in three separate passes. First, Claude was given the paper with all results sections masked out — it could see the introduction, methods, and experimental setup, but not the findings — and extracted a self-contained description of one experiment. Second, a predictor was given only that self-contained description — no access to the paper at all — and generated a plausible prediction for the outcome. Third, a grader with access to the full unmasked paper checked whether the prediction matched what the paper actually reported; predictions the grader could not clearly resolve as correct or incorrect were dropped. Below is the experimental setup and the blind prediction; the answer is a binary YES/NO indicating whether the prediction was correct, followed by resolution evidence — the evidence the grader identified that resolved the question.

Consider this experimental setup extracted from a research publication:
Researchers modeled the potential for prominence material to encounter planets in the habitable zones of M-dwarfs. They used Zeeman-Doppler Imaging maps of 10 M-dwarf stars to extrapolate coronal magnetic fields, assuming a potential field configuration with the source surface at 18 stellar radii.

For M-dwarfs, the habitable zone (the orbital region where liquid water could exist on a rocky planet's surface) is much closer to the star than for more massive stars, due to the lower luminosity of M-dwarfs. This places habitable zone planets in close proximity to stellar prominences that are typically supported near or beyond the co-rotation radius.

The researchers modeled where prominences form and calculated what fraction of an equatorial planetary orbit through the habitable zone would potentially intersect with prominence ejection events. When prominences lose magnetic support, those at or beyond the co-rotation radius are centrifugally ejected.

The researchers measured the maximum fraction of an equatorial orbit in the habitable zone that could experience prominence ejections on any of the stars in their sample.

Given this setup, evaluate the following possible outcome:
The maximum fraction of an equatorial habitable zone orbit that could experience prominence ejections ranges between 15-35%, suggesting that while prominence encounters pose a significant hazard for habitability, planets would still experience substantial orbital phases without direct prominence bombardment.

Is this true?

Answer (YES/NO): YES